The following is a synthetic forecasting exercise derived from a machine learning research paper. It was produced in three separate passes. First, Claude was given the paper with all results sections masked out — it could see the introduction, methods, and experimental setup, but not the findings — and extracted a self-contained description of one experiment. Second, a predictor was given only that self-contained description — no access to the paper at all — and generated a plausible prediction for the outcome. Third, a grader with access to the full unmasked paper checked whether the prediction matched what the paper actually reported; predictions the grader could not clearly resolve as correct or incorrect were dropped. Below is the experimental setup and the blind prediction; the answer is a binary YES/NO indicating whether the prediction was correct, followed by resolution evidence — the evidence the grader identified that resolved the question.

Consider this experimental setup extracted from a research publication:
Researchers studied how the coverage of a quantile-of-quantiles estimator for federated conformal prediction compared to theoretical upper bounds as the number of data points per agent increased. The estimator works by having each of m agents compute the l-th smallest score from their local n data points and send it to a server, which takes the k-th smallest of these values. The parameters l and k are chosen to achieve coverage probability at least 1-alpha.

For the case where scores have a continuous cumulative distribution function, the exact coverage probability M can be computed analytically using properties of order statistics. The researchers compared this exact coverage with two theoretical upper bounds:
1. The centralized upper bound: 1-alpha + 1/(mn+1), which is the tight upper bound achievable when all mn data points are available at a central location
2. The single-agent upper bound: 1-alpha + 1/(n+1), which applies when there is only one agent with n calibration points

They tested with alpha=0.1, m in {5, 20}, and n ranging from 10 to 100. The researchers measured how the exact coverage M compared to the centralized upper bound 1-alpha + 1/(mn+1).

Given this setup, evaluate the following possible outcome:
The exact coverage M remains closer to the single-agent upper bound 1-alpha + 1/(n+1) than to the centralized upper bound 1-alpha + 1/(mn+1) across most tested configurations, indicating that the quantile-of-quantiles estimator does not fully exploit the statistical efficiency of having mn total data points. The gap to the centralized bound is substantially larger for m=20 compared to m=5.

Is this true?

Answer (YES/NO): NO